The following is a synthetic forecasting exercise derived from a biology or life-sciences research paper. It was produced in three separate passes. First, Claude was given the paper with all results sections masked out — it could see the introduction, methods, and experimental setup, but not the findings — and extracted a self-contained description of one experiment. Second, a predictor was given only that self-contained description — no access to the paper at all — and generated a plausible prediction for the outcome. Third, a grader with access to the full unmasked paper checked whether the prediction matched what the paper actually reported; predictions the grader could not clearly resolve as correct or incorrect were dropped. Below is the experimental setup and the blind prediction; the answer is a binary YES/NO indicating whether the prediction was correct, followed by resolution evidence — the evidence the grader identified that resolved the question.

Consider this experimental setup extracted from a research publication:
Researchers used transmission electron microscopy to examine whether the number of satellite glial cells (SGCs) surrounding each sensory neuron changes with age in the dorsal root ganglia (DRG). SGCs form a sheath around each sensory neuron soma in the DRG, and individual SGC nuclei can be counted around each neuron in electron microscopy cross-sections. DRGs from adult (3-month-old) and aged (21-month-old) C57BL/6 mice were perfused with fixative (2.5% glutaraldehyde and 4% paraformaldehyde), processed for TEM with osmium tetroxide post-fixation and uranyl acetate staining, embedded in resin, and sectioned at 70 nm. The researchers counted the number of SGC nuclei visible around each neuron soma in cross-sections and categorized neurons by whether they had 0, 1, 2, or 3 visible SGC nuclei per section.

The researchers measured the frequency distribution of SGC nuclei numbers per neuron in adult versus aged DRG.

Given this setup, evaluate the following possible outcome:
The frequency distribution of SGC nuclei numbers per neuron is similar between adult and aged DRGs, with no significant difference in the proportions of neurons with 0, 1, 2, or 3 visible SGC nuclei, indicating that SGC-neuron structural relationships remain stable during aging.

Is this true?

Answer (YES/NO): NO